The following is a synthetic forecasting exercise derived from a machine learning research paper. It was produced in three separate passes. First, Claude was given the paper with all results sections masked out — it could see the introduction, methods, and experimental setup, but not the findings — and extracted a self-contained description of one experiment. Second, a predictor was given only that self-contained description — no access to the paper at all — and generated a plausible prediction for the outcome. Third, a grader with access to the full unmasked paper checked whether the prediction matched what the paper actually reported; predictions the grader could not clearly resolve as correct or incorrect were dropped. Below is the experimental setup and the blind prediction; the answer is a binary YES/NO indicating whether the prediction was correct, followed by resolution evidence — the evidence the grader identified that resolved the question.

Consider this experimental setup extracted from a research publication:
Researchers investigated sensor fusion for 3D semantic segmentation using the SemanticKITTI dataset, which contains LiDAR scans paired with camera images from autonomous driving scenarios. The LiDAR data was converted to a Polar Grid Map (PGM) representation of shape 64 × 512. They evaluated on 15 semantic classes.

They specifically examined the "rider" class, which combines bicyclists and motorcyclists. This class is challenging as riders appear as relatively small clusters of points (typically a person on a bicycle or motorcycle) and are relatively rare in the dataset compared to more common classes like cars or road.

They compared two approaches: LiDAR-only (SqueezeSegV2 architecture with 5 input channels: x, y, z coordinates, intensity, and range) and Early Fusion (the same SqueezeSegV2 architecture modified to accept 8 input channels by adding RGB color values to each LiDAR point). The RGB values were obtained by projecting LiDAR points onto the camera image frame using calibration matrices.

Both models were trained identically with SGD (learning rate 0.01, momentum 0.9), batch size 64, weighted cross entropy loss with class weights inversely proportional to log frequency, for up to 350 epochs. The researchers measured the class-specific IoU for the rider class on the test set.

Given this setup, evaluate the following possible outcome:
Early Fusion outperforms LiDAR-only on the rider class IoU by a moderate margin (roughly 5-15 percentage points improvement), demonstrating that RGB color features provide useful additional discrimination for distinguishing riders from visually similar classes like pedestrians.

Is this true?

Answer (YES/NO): NO